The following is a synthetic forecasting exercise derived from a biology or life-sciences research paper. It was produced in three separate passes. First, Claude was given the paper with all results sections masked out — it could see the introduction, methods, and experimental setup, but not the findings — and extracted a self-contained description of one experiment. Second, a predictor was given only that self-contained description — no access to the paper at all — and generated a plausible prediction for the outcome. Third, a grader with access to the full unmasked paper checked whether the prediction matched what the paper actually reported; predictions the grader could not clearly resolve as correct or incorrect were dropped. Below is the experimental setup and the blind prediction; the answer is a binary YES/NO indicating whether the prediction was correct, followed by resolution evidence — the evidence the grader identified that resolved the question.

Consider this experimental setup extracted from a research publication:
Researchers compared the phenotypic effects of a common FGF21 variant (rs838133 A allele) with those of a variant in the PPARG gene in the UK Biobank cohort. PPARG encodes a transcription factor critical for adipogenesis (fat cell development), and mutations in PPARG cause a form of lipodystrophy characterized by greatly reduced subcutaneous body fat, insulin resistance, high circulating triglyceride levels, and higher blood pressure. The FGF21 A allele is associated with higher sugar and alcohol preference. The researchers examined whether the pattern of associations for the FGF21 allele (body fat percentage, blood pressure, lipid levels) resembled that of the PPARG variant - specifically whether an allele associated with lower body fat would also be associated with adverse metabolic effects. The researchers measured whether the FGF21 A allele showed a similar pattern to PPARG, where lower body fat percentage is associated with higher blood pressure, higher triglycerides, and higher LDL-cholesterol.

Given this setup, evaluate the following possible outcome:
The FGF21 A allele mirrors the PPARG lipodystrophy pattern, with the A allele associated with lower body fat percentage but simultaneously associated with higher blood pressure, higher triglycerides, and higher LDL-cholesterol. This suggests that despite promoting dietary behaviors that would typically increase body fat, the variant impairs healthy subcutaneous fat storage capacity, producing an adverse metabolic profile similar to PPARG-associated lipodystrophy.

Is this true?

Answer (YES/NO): YES